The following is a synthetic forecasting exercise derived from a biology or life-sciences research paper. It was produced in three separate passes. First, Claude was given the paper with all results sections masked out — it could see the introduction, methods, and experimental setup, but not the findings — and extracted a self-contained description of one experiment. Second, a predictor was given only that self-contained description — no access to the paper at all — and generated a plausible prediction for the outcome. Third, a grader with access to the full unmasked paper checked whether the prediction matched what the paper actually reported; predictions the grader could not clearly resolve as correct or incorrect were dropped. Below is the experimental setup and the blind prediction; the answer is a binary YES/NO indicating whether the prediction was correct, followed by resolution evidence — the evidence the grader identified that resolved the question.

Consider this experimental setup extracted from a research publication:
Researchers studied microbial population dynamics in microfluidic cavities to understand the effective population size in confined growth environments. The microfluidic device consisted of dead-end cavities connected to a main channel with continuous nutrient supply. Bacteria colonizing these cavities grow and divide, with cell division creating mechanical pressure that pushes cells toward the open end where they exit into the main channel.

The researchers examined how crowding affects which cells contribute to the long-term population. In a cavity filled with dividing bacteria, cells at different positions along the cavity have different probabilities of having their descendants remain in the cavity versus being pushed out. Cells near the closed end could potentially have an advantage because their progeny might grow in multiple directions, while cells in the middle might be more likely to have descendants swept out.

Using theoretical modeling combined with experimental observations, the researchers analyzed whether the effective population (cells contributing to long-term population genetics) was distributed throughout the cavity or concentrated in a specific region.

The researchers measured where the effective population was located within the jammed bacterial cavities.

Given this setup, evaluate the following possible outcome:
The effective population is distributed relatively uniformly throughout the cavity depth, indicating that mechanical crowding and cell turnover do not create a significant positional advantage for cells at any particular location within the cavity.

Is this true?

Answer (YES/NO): NO